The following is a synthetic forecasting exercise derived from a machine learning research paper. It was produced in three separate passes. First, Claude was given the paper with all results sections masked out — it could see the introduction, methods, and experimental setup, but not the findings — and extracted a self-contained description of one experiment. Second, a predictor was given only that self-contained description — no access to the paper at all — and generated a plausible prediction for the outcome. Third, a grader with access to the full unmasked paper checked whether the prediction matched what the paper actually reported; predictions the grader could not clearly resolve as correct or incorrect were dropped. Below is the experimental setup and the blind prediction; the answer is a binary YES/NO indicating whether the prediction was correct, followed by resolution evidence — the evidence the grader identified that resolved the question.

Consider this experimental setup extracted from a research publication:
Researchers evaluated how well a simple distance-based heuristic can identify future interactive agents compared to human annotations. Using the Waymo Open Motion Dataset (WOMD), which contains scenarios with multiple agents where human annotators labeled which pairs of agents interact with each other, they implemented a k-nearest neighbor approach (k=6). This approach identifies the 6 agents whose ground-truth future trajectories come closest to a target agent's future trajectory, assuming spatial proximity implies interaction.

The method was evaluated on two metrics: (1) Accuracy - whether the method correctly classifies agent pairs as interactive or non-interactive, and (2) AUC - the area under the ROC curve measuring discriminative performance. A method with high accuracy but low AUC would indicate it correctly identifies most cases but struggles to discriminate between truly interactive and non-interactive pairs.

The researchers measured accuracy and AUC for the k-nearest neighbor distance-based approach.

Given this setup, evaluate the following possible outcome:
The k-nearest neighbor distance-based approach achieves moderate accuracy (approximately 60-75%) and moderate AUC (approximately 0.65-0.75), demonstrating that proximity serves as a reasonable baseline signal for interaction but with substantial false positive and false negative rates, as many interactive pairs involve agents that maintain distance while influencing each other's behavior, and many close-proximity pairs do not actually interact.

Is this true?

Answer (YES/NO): NO